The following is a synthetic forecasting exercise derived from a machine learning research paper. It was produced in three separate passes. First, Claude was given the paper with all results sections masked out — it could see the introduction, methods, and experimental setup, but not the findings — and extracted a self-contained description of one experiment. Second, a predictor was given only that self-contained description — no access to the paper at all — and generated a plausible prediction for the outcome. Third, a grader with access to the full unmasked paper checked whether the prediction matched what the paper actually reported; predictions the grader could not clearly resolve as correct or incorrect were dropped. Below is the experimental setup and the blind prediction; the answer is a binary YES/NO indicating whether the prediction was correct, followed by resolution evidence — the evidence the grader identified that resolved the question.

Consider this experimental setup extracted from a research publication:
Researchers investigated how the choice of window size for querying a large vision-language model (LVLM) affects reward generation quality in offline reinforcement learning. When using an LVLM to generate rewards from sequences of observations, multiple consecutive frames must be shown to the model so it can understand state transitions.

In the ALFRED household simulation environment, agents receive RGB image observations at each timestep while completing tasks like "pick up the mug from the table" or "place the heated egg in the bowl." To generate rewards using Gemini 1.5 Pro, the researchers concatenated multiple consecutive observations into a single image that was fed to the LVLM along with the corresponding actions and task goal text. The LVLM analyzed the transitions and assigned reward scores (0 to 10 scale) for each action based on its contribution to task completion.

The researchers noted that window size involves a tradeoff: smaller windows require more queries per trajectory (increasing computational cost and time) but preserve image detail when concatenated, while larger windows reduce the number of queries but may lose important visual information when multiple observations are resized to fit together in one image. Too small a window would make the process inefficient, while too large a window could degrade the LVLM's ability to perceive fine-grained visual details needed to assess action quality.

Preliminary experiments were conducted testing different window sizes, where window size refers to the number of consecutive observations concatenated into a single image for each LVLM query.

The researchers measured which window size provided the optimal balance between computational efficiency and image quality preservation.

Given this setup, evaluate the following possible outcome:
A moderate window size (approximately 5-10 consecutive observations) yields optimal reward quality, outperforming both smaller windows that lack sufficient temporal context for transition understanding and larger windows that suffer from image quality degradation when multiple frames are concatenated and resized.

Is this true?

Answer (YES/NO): NO